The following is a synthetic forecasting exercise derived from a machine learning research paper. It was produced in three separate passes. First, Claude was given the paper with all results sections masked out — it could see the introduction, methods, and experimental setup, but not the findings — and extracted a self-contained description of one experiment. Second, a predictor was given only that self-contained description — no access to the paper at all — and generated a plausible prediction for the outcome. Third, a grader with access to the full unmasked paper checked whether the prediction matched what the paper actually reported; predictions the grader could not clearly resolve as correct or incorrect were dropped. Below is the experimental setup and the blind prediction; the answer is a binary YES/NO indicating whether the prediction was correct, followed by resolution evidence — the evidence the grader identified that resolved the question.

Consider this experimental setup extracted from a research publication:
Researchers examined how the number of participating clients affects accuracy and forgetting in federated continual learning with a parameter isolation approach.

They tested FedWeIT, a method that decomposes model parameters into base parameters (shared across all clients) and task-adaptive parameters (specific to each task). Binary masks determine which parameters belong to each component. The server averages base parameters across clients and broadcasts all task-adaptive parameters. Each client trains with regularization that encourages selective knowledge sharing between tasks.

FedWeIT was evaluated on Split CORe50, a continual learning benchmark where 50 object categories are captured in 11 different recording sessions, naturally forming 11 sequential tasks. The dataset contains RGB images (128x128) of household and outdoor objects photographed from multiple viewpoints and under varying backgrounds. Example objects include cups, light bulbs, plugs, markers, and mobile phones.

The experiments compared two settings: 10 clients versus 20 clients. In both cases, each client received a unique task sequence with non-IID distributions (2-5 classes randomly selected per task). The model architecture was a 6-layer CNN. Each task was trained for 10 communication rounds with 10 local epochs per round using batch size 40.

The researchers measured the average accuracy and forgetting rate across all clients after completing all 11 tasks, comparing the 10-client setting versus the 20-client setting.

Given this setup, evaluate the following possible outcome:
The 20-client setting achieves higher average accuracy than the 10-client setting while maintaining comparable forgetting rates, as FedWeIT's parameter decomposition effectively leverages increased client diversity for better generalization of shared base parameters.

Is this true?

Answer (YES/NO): NO